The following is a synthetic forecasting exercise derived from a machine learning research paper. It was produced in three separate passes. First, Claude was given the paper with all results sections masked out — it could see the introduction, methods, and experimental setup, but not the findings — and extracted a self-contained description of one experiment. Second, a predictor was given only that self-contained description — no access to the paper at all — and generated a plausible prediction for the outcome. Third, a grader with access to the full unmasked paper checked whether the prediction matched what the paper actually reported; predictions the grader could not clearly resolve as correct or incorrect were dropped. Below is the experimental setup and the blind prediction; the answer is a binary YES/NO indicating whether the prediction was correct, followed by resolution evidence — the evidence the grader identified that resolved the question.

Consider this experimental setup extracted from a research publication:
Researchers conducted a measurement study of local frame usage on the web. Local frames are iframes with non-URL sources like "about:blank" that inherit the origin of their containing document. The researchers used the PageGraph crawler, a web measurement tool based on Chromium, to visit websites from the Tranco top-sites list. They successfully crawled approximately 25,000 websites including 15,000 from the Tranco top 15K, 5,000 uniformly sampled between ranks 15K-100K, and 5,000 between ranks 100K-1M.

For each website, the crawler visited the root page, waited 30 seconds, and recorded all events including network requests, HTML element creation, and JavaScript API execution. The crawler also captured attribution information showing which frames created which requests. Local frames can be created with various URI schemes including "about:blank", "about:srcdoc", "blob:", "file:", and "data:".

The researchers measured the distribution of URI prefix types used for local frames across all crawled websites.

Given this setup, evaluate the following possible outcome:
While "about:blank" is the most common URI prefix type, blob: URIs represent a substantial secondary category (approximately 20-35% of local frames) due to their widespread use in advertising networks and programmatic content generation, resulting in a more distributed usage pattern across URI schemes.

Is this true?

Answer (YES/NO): NO